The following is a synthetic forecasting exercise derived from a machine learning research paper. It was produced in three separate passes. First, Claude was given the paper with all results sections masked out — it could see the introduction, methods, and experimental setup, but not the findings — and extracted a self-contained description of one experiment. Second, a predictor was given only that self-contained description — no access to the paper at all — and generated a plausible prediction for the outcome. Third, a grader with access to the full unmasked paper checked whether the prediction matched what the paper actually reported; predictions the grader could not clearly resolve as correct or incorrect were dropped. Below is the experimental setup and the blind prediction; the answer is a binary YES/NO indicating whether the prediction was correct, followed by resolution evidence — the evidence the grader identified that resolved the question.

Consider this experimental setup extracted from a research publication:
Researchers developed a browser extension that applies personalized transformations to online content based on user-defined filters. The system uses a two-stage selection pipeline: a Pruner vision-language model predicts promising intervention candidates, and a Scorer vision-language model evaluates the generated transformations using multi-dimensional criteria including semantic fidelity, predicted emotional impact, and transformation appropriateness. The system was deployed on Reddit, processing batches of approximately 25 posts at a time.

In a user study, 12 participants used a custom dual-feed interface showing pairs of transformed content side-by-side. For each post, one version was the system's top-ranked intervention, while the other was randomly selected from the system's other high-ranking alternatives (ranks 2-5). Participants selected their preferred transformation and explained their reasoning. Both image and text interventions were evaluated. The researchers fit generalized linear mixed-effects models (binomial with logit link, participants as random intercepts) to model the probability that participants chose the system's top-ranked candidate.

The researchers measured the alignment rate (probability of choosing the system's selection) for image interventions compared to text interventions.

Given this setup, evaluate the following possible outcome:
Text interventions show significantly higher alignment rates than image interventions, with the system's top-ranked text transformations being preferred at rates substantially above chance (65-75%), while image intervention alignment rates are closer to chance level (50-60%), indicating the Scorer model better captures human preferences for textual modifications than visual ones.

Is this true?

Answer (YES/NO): NO